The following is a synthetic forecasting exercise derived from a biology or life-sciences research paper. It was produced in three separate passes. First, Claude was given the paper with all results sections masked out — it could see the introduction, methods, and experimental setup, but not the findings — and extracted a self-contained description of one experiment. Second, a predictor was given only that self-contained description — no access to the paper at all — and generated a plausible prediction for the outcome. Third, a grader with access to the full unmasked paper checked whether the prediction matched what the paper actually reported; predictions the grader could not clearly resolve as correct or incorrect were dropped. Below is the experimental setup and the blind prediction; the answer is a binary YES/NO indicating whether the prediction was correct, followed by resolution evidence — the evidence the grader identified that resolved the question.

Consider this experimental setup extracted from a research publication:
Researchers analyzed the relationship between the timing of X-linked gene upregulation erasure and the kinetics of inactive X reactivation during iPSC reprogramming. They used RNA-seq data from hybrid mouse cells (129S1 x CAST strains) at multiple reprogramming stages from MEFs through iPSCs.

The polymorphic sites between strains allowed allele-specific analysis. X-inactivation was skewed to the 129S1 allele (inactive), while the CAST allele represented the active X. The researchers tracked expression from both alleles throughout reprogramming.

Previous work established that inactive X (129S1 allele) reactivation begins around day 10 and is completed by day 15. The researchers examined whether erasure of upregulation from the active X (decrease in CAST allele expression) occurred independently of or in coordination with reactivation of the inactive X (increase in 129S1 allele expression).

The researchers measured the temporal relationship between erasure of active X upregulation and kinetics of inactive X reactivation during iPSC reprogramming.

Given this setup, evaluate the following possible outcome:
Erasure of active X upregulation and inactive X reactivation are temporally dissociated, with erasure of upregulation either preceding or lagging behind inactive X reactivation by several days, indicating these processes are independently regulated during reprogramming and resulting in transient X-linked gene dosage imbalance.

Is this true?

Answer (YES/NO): NO